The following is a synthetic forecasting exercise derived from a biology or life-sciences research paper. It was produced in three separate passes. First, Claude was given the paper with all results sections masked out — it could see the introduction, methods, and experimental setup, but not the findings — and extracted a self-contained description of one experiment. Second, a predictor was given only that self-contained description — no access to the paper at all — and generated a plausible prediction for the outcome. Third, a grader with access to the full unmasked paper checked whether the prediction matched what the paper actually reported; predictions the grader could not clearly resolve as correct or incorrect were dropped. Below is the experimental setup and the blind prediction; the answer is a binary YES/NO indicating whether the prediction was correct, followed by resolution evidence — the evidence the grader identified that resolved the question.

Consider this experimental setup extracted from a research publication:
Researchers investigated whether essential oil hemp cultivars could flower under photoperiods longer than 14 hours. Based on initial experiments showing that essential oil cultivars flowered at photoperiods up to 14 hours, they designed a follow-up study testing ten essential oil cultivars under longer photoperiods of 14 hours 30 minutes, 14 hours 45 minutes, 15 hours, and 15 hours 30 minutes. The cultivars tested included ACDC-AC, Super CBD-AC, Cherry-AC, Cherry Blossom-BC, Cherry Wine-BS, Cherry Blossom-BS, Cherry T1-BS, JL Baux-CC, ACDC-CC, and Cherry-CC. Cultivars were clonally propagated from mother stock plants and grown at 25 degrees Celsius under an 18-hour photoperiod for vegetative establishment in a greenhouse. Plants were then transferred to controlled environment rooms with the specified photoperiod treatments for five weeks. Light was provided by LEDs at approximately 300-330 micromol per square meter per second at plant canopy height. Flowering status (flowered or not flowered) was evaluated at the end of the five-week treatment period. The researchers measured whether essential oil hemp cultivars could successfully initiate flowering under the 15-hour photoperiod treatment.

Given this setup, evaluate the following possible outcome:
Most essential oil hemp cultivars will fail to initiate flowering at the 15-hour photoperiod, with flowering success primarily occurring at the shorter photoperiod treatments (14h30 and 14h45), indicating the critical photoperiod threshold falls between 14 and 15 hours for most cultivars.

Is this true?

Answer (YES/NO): NO